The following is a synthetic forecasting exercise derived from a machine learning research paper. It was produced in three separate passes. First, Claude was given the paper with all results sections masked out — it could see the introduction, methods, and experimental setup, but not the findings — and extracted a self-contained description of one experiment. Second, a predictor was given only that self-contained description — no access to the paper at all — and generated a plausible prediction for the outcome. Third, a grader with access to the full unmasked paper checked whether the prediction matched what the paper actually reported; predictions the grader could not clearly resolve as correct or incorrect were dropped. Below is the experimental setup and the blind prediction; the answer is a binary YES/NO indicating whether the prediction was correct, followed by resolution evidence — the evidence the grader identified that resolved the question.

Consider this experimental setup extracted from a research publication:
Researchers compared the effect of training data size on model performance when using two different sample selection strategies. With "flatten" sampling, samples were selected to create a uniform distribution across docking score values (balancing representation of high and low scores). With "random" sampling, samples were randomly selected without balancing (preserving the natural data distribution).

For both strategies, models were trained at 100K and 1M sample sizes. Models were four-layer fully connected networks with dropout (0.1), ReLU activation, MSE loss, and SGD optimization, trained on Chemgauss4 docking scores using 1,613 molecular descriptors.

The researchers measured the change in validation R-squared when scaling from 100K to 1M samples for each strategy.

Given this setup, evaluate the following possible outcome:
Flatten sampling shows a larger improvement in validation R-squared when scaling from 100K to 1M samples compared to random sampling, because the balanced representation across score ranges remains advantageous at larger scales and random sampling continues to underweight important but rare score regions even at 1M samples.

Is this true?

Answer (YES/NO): YES